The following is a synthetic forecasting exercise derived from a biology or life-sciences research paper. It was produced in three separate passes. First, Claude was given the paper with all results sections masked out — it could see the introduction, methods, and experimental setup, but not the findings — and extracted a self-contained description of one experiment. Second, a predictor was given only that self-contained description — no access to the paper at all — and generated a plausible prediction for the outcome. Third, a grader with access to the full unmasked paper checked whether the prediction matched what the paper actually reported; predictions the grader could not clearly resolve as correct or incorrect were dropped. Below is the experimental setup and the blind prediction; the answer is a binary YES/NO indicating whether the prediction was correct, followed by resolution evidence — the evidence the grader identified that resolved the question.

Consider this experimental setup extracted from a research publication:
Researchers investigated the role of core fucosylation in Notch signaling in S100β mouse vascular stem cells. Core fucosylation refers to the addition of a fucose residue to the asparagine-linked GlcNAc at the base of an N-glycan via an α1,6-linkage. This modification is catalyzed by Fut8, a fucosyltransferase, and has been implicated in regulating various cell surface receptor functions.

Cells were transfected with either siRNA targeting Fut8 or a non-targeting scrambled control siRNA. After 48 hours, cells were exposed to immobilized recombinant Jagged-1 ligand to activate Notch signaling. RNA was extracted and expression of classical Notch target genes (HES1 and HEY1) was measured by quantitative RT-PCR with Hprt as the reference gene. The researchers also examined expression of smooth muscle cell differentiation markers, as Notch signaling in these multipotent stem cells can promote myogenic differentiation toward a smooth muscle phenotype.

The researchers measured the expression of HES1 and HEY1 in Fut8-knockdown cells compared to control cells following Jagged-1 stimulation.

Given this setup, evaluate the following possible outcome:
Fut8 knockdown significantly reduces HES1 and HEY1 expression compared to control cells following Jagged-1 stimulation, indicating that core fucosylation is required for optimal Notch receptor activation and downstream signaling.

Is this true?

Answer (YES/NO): YES